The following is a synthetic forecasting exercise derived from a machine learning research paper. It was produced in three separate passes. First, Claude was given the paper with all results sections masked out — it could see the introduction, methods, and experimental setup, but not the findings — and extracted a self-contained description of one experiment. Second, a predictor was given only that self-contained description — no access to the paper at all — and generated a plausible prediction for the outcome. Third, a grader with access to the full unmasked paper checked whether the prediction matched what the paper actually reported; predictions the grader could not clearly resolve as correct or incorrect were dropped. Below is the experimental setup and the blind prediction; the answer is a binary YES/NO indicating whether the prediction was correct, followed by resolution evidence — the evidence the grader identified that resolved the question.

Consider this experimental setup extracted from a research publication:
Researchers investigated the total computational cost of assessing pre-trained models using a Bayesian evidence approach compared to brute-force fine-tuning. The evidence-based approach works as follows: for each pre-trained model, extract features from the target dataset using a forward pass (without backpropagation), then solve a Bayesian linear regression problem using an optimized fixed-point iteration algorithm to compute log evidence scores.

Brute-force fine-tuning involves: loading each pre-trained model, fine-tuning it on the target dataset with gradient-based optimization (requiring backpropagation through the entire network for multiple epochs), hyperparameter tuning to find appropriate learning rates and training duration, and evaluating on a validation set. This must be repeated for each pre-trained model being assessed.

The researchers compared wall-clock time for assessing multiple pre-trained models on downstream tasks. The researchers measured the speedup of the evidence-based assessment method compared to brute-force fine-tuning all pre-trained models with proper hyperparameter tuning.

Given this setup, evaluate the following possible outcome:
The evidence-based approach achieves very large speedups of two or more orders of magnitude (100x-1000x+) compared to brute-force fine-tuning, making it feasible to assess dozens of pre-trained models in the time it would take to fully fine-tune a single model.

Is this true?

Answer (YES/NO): YES